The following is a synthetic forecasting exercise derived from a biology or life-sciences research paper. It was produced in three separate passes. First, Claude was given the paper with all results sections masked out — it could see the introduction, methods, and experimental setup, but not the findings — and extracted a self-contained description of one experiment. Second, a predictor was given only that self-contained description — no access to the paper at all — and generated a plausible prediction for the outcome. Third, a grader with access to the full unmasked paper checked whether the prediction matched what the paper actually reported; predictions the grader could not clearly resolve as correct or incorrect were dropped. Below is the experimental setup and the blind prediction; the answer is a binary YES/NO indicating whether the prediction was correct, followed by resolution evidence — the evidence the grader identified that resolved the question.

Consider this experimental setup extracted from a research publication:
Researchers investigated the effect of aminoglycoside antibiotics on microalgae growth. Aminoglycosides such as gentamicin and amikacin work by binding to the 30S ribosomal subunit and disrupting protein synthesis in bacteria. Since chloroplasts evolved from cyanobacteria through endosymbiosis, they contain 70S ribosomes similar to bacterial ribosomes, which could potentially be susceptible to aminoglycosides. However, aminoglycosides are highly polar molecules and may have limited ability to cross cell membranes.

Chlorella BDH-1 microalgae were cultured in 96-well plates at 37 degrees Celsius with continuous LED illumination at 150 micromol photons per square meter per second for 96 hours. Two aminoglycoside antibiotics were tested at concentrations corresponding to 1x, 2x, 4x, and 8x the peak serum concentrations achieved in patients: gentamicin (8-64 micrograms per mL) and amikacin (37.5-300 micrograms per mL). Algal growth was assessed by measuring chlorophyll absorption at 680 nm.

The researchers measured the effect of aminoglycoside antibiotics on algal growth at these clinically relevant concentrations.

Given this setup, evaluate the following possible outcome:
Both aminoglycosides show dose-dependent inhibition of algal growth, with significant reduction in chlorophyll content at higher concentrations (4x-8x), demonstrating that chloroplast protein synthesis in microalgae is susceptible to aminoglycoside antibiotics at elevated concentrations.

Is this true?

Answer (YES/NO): NO